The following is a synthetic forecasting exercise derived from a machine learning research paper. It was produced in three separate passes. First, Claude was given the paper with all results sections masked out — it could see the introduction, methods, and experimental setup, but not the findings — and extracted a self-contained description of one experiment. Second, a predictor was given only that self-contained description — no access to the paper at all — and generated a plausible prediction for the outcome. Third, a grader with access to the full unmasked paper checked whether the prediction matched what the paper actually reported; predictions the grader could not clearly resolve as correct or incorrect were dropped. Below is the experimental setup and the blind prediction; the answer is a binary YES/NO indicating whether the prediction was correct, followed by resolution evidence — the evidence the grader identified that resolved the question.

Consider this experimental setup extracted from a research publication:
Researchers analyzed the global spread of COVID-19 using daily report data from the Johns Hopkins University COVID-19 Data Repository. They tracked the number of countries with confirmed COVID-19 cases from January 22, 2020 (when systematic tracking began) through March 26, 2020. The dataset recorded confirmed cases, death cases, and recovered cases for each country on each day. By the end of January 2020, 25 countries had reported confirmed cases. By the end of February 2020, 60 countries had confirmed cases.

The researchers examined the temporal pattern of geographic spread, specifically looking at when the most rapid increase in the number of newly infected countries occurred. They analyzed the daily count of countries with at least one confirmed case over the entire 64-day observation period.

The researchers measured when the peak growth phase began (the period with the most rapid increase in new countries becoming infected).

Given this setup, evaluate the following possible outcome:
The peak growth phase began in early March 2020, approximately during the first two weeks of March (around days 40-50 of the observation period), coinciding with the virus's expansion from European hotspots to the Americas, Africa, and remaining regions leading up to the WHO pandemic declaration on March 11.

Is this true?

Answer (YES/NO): NO